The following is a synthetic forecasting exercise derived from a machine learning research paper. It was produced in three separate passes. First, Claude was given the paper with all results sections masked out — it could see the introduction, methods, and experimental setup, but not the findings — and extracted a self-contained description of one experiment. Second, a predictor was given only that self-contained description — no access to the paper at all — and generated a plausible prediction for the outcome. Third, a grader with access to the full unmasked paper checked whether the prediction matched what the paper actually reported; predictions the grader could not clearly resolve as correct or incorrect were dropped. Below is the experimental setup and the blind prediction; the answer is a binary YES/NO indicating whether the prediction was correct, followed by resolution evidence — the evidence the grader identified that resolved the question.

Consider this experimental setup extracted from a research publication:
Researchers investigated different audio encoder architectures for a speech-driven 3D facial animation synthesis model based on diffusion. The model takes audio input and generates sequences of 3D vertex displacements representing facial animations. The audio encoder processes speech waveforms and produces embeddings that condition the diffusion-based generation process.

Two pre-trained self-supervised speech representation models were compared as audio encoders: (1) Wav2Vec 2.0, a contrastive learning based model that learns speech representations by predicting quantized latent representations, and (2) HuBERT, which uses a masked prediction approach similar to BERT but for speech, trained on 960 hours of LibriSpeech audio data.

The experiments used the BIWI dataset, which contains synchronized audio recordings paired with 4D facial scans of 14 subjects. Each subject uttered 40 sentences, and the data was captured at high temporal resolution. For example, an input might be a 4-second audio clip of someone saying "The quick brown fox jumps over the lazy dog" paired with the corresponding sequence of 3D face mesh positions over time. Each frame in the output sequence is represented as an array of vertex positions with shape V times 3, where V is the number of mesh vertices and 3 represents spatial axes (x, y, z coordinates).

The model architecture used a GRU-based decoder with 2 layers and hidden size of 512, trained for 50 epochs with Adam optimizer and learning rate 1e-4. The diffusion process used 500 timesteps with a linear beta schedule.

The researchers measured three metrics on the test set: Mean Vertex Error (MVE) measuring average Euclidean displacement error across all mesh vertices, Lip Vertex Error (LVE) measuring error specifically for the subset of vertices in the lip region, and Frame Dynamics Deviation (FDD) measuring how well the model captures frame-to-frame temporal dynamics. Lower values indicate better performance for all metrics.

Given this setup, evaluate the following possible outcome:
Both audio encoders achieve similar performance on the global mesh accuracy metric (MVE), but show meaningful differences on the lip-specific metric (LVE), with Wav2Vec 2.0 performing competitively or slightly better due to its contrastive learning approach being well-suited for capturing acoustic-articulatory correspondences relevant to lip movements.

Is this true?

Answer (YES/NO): NO